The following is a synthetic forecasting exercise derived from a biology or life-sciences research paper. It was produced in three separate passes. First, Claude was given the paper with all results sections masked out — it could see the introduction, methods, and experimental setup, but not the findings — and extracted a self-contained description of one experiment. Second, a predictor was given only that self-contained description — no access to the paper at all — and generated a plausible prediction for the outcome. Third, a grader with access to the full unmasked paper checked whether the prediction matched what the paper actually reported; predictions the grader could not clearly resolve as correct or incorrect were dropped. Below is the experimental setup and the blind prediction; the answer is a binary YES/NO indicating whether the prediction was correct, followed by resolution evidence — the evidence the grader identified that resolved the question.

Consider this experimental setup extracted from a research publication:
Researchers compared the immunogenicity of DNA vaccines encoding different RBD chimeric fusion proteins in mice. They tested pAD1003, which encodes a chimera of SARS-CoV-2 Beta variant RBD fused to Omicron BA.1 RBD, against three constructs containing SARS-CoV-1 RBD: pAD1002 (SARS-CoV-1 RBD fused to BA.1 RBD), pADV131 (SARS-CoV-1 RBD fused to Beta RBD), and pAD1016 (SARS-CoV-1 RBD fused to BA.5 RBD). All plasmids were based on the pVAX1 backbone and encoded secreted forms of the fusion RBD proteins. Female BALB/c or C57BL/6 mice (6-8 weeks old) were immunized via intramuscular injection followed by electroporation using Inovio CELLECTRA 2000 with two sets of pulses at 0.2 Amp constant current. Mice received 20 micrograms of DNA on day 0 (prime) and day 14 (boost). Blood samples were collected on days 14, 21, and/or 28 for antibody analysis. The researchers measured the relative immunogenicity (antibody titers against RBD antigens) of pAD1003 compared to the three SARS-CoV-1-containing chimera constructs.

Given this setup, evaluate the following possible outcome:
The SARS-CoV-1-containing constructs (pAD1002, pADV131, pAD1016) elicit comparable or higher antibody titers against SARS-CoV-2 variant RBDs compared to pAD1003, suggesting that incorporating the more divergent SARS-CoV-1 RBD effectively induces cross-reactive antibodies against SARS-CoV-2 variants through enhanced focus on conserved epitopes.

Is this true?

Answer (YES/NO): YES